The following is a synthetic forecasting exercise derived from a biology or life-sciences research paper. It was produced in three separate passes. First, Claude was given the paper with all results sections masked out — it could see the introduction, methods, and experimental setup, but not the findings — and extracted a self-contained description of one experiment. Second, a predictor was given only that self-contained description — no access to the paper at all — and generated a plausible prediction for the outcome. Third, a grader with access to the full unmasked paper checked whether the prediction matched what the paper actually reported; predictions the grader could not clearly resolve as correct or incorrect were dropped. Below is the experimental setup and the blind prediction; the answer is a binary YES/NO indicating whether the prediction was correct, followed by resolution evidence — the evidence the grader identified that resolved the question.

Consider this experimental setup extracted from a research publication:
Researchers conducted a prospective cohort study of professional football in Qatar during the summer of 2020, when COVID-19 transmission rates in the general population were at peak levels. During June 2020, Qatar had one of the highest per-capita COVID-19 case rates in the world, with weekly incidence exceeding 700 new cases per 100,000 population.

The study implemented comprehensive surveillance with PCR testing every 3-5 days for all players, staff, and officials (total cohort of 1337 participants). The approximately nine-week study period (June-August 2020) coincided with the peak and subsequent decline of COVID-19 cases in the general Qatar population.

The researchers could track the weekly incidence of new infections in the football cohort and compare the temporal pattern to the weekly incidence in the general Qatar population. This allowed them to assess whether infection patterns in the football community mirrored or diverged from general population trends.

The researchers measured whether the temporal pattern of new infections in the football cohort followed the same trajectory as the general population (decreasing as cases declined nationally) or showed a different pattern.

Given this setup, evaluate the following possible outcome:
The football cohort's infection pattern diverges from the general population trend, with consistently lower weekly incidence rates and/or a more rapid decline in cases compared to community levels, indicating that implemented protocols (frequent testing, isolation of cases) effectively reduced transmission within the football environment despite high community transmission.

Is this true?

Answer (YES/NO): NO